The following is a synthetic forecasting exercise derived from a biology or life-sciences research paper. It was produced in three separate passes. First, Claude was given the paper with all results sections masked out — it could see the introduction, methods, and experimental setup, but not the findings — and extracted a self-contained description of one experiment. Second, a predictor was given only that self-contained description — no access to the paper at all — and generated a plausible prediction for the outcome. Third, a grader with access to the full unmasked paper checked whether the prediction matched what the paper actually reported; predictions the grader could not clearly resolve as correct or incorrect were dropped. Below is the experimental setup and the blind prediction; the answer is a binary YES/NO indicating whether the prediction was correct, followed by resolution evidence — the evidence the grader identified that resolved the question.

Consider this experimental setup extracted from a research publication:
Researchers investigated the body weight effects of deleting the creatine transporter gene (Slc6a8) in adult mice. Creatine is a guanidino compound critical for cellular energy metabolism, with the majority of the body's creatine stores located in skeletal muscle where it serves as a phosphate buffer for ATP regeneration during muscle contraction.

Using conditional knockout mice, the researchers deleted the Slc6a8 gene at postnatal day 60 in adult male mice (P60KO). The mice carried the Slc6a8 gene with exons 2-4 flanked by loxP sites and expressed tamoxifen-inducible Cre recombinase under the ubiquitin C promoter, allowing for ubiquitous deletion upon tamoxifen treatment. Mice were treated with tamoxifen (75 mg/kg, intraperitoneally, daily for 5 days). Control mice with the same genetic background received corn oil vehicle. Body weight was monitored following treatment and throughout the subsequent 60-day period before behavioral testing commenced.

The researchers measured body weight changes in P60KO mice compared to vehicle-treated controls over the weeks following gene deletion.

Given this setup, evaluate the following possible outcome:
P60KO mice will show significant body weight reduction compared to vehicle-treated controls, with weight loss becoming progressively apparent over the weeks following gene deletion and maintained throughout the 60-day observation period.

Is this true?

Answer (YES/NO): NO